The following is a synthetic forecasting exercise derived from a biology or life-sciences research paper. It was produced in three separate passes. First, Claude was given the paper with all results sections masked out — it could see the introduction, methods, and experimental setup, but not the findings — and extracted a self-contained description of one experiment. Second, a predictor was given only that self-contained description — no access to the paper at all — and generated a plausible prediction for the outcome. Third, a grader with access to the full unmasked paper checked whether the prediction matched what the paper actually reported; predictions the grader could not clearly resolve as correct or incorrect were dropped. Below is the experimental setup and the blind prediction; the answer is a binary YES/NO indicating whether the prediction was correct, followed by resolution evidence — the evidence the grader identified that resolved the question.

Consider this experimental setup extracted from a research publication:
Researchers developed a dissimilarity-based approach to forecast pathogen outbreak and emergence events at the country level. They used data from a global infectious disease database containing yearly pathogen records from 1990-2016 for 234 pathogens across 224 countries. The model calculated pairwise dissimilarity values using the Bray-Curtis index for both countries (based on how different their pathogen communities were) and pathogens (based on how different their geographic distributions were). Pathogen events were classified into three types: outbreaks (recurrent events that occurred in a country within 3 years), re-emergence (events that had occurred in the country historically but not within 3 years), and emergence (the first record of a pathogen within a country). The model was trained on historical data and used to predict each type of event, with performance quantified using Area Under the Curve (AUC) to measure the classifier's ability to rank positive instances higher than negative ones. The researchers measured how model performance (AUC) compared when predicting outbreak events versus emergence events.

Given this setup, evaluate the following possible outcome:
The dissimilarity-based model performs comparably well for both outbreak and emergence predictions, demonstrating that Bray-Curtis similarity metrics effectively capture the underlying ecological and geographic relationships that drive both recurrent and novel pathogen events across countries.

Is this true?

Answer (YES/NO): NO